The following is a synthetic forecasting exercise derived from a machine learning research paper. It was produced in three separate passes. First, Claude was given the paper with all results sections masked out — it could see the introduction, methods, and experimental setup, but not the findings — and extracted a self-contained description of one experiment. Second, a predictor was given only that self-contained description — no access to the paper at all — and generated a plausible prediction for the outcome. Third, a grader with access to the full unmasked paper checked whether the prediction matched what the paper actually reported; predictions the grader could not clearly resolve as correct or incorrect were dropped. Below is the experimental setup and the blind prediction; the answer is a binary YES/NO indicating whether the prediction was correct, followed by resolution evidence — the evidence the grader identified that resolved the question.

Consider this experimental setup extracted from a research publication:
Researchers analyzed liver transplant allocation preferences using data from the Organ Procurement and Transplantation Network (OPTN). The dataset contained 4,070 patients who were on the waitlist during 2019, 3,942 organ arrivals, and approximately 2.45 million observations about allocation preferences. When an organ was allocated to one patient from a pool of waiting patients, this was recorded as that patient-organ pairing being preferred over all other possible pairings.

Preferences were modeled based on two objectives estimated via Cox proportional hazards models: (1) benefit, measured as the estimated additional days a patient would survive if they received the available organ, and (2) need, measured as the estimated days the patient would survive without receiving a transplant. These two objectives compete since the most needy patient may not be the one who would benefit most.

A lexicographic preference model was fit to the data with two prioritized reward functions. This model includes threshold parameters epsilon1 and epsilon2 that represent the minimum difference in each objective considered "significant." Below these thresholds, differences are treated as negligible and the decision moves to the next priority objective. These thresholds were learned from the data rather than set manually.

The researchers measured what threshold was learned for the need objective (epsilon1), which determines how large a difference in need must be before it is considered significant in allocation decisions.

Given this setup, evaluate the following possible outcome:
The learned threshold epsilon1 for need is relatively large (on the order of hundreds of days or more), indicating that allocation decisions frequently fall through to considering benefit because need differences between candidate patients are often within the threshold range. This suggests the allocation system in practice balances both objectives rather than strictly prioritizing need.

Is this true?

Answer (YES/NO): NO